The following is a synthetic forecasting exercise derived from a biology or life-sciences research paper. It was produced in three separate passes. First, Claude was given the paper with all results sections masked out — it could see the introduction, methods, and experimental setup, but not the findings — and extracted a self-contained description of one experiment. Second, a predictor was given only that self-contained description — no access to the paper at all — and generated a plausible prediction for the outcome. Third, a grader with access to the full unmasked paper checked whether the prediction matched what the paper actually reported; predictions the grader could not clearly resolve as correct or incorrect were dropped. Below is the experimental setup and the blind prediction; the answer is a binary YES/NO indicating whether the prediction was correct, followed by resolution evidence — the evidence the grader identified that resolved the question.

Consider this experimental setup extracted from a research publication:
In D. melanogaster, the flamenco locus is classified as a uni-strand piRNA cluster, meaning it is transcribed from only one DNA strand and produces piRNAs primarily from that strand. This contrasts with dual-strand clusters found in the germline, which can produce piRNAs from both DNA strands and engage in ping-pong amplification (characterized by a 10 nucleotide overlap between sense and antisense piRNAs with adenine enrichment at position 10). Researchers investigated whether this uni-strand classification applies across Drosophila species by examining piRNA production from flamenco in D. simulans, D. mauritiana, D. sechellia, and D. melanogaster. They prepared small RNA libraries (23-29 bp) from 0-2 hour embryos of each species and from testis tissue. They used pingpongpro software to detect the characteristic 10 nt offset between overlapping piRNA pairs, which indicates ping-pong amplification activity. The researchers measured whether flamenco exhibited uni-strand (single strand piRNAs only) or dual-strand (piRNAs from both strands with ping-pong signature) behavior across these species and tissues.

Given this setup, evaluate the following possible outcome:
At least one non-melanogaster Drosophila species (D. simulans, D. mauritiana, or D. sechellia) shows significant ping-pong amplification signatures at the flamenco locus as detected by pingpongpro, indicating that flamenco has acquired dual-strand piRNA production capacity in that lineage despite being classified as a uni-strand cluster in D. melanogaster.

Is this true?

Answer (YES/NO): YES